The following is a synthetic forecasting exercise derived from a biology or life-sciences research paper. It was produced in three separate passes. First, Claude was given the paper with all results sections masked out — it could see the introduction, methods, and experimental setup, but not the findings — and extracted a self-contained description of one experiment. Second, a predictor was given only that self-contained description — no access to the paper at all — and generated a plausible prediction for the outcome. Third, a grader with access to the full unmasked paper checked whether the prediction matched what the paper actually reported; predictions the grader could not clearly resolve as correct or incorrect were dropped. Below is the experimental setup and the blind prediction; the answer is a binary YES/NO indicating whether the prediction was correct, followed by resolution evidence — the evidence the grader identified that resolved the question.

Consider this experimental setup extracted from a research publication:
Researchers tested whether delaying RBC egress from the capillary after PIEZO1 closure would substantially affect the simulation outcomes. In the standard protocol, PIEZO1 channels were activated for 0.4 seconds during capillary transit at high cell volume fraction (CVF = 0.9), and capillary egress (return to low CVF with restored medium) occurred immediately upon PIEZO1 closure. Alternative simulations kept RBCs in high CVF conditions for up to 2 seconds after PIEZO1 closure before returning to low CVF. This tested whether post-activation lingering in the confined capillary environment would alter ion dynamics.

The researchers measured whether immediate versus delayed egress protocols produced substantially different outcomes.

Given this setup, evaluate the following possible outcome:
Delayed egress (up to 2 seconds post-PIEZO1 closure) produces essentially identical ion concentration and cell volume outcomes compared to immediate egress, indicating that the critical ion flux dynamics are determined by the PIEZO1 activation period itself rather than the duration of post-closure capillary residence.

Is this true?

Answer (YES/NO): YES